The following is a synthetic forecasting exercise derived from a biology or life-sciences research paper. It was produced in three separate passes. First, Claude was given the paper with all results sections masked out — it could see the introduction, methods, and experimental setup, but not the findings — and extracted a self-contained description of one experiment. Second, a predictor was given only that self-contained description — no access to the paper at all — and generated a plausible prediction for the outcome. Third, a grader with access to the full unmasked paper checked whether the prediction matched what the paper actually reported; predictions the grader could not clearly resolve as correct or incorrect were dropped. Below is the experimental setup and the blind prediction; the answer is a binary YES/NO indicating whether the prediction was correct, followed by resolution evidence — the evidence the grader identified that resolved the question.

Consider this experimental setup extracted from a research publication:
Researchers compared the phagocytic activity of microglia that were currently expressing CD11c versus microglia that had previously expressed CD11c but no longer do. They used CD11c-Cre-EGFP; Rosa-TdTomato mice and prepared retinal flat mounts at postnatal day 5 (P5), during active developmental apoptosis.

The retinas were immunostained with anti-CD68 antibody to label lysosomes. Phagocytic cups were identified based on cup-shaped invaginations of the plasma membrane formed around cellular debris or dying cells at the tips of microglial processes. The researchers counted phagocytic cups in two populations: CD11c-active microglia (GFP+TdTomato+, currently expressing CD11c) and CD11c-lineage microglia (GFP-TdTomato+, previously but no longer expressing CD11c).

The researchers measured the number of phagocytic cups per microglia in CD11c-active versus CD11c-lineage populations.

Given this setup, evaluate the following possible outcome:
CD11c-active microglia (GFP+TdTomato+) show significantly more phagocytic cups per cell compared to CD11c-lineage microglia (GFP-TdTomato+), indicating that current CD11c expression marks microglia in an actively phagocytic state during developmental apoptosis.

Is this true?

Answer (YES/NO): YES